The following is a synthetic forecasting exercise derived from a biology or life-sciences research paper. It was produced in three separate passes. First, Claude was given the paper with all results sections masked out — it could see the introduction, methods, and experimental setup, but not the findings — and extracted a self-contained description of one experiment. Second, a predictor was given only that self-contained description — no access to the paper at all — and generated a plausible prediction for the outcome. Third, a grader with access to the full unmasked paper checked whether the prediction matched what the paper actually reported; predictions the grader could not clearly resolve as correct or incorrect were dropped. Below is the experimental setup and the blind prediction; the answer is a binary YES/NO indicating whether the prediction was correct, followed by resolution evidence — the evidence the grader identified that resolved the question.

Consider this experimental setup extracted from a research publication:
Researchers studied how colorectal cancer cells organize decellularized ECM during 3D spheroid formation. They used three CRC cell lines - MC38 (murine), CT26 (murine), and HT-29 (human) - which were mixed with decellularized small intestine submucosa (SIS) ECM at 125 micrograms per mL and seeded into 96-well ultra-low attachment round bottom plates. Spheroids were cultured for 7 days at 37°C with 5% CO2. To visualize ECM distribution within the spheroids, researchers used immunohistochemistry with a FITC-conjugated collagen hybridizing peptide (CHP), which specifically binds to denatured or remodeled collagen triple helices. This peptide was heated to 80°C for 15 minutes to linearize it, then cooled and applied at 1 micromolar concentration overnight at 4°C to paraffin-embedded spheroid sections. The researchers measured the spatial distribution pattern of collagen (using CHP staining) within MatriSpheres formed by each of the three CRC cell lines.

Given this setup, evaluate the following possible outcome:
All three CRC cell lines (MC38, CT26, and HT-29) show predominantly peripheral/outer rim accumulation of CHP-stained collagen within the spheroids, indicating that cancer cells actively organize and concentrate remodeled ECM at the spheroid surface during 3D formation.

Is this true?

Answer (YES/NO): NO